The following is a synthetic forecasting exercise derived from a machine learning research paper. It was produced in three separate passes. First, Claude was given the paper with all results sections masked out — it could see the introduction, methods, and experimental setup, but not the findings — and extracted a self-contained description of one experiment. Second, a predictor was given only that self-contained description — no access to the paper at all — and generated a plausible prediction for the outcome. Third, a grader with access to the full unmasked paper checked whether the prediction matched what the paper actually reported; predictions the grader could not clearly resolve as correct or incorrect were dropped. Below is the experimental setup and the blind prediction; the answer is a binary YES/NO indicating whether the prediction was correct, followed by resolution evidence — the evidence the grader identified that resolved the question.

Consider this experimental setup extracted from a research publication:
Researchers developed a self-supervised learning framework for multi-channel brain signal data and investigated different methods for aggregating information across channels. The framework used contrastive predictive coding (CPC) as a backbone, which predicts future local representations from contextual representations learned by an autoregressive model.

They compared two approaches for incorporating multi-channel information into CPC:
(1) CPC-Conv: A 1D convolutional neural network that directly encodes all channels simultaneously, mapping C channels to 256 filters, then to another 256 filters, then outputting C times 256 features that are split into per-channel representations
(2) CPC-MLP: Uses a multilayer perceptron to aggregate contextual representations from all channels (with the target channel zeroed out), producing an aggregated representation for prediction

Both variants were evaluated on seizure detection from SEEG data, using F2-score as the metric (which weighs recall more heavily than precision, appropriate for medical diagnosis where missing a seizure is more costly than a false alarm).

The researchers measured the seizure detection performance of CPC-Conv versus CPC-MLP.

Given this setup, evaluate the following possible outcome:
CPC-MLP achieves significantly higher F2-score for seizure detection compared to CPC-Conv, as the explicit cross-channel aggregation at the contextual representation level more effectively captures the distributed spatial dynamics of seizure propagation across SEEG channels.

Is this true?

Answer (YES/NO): YES